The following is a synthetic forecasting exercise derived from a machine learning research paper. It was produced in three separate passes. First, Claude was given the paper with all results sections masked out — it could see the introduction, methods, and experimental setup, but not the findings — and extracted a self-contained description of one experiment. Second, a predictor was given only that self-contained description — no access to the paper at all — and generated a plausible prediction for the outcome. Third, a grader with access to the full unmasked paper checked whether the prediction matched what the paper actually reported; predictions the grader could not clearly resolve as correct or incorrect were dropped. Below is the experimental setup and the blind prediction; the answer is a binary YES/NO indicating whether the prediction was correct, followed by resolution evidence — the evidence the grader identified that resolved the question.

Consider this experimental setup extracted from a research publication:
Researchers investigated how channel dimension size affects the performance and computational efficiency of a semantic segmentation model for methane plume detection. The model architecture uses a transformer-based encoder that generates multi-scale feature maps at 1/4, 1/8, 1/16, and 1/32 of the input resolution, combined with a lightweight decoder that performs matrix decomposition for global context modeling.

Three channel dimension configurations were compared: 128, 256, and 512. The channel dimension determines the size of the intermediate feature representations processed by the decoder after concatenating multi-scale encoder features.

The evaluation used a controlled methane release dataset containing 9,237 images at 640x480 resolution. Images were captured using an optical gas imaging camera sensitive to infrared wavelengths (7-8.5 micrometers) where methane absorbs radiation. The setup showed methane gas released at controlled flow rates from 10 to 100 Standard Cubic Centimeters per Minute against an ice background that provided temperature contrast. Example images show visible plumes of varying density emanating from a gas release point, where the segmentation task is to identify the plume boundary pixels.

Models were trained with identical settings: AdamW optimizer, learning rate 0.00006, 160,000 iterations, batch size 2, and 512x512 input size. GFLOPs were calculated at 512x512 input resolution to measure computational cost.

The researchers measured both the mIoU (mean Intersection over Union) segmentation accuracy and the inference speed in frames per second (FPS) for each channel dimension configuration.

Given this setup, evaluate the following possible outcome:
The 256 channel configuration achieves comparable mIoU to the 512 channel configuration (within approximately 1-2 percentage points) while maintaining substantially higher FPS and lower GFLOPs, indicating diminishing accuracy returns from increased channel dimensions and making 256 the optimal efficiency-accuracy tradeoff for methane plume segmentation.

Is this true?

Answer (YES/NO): YES